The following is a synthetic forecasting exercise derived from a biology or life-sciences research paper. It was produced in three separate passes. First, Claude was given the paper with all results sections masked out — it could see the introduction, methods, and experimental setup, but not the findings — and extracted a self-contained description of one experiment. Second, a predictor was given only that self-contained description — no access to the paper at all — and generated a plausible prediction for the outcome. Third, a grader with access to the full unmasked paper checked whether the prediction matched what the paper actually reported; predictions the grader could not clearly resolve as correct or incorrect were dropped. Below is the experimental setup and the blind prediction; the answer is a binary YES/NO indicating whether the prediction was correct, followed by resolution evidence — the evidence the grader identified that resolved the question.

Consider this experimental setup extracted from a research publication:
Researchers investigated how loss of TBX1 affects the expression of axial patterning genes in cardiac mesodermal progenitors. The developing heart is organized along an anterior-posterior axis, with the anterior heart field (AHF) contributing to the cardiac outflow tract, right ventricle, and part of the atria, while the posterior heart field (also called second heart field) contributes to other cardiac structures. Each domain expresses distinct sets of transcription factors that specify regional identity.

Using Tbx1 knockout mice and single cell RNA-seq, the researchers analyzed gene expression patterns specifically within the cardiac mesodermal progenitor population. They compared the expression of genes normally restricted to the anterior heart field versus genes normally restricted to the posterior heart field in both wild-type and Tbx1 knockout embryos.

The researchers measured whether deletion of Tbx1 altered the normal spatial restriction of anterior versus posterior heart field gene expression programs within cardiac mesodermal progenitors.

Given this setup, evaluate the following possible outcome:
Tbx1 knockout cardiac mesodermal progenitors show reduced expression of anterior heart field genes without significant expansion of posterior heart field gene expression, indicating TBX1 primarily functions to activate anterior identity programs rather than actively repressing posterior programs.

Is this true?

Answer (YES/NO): NO